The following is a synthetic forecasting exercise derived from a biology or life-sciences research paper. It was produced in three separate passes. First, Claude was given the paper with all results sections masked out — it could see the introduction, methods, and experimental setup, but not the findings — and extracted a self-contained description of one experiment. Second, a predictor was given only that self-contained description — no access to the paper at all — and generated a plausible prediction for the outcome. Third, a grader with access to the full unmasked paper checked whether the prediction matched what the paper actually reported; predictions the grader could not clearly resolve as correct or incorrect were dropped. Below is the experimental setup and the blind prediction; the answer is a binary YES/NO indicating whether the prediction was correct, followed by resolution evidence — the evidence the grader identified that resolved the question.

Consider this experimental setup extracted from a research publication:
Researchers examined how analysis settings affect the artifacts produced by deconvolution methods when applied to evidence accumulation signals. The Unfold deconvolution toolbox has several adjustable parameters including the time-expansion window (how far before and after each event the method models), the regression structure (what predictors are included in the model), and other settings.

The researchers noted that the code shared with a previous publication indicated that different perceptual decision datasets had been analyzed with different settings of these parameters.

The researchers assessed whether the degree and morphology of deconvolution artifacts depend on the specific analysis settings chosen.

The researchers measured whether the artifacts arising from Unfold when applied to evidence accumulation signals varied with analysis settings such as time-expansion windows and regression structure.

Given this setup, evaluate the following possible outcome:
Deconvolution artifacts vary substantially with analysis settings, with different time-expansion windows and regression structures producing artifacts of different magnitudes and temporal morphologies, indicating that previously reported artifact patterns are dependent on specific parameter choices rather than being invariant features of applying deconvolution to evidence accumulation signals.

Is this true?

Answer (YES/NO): YES